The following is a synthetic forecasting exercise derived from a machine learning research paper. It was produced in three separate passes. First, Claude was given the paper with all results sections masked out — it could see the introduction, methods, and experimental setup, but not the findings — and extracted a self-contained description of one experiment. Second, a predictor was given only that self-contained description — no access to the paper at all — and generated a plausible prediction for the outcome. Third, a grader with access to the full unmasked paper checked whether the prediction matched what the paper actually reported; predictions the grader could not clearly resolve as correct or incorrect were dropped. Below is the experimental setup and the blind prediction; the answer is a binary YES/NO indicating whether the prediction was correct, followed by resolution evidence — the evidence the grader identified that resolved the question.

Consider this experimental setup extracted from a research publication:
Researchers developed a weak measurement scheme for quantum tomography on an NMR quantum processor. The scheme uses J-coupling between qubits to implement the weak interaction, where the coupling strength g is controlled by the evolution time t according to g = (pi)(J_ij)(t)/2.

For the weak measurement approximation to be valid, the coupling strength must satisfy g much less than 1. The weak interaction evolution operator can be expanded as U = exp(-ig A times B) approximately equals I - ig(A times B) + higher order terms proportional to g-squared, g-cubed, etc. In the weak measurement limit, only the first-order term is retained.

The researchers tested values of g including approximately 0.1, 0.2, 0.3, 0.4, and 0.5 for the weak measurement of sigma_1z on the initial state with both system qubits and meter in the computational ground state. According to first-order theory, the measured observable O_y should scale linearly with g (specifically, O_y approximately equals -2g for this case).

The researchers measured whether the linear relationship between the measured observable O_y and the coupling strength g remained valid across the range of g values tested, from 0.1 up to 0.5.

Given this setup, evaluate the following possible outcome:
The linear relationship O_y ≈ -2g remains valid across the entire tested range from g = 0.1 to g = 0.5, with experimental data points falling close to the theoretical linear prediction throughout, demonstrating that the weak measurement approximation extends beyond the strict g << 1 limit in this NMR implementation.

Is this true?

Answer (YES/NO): NO